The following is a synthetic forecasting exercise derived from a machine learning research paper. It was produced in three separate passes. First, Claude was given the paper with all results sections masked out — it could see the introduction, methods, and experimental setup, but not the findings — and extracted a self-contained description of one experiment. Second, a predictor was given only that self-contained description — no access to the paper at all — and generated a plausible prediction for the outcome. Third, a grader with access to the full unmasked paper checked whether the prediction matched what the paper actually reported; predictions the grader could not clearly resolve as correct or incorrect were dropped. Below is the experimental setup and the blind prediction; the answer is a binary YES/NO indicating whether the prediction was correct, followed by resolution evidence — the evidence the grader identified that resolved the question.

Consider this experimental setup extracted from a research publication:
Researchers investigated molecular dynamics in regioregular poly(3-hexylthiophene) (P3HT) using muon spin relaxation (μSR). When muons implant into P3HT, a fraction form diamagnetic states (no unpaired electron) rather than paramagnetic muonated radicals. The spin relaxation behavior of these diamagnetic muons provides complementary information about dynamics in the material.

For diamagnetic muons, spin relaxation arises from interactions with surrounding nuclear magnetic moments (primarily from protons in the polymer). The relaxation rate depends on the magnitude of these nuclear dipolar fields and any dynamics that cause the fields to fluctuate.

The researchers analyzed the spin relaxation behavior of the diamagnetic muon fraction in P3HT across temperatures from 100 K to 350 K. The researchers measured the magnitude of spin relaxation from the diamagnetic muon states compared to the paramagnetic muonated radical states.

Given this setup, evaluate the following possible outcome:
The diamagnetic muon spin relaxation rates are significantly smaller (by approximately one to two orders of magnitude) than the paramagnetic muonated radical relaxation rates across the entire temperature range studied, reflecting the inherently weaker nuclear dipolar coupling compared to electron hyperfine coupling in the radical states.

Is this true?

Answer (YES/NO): YES